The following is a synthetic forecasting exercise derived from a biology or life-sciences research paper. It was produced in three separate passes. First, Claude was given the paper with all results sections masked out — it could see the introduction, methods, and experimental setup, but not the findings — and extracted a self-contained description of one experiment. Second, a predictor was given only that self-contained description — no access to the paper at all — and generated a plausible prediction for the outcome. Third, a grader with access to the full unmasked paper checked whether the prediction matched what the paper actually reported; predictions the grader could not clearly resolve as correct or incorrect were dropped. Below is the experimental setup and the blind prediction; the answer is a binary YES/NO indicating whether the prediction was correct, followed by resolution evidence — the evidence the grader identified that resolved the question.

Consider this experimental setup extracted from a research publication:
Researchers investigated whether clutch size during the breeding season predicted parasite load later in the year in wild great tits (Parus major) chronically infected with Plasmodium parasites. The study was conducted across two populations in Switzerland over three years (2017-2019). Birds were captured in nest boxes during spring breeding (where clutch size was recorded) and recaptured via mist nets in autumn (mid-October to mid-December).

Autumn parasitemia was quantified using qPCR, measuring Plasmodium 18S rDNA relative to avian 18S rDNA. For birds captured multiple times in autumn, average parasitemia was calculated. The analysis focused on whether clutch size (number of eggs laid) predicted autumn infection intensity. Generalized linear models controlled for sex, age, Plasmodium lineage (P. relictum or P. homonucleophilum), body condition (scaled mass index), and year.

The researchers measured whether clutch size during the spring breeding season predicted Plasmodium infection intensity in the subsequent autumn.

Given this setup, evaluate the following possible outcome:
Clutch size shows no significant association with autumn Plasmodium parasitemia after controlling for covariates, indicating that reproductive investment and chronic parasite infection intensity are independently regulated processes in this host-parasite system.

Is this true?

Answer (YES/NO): NO